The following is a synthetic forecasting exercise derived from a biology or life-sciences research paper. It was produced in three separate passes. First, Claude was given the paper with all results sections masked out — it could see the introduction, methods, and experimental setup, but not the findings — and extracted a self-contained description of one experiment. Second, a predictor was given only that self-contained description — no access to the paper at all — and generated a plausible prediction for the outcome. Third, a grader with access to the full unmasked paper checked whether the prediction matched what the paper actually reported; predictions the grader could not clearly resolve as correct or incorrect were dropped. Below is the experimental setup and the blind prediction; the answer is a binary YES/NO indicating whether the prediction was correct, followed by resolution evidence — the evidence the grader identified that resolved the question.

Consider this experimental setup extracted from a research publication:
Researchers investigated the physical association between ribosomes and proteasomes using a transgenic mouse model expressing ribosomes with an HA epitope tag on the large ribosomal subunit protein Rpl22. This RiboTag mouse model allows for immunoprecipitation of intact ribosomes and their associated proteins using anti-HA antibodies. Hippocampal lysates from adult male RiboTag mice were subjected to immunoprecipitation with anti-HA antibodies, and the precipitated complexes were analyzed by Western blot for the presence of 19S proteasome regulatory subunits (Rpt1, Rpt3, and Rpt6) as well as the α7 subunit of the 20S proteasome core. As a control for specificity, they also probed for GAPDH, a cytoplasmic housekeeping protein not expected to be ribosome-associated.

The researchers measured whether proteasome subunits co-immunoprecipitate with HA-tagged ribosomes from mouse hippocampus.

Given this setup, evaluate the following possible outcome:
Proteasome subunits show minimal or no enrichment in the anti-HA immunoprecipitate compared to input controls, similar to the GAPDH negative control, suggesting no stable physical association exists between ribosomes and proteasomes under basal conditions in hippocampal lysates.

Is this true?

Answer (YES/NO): NO